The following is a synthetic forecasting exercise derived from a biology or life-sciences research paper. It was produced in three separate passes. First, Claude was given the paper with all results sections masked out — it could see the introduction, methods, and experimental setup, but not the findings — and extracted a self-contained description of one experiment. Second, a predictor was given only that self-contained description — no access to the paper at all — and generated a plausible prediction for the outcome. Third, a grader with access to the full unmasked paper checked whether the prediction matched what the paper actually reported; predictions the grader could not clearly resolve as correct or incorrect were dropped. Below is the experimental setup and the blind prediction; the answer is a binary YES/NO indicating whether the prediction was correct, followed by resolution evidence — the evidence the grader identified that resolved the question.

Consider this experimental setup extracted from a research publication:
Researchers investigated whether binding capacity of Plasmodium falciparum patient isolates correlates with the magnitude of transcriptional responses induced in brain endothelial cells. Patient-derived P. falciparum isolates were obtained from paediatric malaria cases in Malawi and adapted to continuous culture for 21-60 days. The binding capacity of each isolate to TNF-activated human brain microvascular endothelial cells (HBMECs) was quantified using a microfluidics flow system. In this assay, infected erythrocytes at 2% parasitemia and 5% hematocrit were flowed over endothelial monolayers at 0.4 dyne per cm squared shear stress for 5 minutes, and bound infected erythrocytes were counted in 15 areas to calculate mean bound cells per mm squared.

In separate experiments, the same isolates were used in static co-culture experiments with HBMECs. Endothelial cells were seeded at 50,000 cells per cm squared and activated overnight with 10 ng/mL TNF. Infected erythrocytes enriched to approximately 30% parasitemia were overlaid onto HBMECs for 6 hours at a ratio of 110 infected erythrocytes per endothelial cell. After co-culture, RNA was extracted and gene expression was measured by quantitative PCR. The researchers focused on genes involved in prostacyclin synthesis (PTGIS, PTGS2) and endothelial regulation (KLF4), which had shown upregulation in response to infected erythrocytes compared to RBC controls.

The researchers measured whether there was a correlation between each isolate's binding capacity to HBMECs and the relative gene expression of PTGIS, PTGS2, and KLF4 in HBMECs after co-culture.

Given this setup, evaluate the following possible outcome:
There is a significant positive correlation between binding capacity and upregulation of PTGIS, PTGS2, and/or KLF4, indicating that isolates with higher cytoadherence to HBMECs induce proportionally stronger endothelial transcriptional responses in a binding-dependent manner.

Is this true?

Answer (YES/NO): NO